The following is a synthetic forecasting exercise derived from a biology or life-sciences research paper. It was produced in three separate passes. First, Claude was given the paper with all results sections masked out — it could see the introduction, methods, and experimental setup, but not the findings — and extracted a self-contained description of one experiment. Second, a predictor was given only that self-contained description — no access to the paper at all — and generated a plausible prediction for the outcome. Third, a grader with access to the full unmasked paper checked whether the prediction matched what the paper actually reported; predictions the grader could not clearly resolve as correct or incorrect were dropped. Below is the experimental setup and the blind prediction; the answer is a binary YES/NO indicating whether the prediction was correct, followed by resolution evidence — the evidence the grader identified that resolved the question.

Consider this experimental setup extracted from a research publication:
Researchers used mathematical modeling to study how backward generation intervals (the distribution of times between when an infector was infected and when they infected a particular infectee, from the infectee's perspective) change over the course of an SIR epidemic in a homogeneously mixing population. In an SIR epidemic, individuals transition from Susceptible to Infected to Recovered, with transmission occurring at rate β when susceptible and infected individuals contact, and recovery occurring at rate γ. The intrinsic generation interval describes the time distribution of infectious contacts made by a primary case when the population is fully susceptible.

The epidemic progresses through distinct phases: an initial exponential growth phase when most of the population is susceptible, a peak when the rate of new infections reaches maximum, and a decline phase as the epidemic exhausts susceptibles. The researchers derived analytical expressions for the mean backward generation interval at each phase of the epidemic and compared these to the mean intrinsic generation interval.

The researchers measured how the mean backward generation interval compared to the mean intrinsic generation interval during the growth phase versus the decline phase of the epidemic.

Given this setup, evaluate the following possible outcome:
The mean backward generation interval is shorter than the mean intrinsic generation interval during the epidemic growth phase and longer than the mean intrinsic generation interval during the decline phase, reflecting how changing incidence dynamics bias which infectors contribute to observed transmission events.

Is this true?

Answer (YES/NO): YES